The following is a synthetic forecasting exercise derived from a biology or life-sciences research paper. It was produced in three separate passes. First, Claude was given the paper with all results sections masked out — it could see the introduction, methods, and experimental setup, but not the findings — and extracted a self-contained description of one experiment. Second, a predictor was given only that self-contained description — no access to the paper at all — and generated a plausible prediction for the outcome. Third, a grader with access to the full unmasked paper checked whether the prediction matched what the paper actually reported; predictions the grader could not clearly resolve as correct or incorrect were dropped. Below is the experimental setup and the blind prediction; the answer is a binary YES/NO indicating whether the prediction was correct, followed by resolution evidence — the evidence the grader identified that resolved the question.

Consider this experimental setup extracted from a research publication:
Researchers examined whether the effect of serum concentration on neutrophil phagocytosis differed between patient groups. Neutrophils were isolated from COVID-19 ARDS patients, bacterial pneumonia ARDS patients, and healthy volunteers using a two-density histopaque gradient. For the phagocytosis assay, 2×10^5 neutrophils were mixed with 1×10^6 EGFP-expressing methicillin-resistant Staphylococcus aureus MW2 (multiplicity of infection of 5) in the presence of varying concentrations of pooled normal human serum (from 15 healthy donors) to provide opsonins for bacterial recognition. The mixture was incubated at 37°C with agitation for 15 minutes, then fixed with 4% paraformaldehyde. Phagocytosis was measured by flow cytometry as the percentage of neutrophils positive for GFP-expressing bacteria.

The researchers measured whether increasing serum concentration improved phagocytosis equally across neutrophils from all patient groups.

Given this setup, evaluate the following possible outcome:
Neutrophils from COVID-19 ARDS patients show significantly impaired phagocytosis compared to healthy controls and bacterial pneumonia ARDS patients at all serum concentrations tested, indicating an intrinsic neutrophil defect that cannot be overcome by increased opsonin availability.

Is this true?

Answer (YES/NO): NO